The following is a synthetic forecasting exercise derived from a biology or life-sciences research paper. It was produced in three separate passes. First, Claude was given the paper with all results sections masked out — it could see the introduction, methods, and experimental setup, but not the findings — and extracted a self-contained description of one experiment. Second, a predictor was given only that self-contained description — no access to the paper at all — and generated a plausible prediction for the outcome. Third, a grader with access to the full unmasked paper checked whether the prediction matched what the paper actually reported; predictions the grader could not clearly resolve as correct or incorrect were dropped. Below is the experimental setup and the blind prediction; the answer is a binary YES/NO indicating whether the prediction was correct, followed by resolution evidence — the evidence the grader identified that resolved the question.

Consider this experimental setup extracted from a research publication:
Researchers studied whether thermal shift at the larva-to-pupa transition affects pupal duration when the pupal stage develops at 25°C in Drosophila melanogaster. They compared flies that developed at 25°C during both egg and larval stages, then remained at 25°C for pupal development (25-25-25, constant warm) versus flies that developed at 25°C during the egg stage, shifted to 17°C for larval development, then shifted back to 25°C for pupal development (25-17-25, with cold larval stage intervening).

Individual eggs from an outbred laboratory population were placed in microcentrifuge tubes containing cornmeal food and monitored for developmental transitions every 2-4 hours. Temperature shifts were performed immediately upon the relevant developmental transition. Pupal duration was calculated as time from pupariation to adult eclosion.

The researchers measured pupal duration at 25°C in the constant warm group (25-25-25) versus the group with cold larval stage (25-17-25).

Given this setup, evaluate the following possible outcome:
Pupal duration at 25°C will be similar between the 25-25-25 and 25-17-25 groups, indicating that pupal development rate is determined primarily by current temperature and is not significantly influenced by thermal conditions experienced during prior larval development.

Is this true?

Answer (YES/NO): NO